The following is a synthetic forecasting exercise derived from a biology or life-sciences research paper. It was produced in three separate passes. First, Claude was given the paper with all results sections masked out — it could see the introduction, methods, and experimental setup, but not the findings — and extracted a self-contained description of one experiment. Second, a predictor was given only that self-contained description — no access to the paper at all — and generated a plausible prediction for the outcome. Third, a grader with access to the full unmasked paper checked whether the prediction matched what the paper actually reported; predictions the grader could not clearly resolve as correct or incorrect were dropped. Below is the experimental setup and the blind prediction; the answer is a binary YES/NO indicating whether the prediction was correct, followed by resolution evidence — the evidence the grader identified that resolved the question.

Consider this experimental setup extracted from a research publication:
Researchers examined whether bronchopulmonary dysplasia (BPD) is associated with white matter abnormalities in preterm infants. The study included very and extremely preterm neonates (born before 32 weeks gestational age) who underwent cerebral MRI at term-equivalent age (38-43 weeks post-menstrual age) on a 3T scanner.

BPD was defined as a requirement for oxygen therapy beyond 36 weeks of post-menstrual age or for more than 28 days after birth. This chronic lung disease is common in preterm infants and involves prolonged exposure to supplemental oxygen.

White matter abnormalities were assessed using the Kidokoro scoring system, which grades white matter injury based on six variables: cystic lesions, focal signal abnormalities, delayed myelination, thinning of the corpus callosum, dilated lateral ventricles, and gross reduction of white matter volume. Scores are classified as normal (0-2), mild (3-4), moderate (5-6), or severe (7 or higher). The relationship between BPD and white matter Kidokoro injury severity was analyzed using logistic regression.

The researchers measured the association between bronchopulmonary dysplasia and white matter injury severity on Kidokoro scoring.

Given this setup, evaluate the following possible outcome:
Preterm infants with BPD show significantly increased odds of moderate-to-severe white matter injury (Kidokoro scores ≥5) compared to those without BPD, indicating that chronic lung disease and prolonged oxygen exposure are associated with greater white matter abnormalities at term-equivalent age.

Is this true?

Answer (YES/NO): NO